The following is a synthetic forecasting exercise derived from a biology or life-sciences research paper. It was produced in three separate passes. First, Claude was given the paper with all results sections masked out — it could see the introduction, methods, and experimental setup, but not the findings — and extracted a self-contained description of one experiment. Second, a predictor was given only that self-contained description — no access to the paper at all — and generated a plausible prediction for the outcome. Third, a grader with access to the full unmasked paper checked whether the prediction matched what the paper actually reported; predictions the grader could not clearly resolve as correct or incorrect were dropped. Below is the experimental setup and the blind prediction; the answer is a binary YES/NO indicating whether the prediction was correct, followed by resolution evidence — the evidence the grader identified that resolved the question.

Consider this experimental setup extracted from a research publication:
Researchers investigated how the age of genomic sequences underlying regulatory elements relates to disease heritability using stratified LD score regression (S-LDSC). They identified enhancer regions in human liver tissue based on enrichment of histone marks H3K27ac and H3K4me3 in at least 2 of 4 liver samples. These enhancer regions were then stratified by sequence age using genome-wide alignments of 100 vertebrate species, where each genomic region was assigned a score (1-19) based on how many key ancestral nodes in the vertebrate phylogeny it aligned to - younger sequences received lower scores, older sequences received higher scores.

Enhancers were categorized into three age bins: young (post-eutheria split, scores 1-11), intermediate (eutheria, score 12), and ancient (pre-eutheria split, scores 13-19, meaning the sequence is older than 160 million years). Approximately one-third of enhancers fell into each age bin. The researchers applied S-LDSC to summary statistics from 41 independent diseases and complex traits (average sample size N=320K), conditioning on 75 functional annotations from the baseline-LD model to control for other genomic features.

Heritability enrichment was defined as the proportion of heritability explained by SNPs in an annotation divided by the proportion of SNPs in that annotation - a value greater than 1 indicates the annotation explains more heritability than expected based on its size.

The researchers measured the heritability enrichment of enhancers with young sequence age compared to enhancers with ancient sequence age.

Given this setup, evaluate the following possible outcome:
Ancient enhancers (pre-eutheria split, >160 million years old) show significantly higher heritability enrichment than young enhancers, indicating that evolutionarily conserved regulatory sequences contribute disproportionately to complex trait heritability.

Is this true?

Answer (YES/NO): YES